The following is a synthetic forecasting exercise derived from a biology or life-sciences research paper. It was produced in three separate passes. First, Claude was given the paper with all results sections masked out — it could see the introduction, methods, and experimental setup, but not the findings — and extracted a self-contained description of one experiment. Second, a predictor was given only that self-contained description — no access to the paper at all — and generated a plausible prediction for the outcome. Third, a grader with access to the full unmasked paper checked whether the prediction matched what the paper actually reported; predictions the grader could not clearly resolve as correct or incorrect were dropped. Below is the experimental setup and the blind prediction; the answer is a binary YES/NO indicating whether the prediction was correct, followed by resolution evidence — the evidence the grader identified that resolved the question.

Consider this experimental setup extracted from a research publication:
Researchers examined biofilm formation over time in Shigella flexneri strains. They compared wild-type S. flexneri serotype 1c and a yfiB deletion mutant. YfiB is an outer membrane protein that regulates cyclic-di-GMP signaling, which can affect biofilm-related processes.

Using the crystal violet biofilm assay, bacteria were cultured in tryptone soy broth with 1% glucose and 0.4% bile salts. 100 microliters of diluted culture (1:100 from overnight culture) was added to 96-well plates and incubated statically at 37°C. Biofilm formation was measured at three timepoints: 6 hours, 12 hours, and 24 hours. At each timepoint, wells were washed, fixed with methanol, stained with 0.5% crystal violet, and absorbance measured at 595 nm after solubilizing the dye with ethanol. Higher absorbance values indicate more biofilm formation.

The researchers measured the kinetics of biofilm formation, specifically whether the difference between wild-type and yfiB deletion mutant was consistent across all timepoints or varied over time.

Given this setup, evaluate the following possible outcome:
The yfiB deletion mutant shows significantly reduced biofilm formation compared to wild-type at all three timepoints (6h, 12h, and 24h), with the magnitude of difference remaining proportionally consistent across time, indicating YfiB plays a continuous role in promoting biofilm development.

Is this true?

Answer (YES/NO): NO